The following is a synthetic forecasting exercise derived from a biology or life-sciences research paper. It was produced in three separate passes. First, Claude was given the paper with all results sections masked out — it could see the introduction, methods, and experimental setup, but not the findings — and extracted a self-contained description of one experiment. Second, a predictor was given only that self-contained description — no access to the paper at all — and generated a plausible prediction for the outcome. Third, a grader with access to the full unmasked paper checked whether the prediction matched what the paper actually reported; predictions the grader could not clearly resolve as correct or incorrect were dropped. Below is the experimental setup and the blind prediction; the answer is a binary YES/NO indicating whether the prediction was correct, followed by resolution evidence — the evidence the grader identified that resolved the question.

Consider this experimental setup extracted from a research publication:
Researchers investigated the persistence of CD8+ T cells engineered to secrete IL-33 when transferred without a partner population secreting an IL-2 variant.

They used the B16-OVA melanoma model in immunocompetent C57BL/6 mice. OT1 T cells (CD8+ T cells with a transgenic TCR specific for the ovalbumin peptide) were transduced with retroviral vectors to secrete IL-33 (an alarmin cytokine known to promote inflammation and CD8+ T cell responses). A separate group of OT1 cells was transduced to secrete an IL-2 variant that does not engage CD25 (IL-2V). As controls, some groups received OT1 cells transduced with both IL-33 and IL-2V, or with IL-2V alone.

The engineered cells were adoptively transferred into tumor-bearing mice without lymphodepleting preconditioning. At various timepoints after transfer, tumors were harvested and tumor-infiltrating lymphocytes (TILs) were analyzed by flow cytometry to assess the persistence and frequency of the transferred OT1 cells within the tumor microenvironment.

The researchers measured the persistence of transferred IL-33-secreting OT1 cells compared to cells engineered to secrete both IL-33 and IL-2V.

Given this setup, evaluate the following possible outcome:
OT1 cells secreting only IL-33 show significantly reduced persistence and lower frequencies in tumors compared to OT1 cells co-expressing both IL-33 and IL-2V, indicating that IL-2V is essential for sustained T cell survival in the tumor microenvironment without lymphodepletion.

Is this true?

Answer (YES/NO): YES